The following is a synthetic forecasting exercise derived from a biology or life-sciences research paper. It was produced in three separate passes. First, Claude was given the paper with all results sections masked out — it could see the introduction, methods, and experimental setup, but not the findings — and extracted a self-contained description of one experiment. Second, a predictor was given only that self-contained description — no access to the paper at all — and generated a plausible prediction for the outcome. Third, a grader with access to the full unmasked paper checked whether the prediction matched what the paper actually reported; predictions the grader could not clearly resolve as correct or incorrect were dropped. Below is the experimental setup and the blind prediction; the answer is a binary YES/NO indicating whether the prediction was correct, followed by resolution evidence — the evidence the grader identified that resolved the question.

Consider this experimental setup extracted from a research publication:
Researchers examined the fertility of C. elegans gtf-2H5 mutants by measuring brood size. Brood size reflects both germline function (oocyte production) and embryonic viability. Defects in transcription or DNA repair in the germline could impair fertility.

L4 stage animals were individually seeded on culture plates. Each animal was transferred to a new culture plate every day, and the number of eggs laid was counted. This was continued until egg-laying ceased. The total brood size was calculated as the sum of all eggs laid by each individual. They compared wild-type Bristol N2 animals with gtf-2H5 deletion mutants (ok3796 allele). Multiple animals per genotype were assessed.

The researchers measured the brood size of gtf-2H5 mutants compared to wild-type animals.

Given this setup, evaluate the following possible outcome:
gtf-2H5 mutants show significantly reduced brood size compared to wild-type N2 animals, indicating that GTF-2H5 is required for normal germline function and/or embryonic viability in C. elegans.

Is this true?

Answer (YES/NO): NO